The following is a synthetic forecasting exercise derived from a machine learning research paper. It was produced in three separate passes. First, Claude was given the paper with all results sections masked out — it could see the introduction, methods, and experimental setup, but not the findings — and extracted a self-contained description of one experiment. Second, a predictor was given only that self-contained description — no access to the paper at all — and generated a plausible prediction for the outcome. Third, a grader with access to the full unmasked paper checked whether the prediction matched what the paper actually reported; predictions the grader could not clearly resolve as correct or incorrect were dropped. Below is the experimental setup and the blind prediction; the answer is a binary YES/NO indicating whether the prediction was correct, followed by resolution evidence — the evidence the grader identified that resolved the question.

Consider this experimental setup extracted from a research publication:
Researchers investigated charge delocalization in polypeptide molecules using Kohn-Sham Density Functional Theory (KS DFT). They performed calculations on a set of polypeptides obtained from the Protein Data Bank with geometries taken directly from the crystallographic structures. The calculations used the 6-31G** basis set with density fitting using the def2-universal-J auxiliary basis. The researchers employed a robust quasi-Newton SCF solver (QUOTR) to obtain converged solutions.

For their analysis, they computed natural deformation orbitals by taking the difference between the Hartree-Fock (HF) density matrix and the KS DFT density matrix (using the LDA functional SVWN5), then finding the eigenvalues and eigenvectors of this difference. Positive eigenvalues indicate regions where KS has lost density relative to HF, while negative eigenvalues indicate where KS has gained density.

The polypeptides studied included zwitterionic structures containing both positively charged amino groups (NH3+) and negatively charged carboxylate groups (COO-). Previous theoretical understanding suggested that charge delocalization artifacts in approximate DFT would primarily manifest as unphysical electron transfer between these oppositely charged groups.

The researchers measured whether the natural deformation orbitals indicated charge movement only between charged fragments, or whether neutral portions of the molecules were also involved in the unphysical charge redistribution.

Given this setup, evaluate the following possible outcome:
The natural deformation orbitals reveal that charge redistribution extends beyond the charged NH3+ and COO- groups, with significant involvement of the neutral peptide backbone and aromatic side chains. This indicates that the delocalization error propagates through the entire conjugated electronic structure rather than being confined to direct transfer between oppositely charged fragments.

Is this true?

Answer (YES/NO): YES